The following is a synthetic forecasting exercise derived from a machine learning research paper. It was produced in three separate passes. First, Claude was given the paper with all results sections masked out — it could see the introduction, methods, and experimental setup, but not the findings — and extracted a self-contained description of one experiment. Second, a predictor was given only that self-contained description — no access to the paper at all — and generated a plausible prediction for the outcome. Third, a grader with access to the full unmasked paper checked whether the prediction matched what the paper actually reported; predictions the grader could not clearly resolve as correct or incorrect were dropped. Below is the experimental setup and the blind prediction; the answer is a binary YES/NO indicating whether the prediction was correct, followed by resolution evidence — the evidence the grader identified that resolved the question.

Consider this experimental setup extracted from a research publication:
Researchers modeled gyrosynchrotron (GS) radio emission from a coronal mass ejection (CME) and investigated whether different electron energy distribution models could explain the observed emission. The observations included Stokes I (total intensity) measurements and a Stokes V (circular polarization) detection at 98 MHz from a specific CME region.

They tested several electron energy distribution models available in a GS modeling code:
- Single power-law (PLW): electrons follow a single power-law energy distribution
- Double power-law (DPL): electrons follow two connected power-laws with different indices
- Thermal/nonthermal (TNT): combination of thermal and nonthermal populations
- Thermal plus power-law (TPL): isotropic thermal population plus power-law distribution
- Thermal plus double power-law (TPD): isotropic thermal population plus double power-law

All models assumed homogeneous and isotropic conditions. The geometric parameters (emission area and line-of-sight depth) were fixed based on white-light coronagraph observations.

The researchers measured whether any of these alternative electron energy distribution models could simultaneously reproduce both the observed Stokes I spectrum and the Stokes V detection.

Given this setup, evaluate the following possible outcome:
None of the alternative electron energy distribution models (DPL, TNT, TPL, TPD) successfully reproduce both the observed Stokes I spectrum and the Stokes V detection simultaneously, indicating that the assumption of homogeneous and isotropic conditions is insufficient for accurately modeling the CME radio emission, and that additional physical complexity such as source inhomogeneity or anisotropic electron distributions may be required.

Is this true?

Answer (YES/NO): YES